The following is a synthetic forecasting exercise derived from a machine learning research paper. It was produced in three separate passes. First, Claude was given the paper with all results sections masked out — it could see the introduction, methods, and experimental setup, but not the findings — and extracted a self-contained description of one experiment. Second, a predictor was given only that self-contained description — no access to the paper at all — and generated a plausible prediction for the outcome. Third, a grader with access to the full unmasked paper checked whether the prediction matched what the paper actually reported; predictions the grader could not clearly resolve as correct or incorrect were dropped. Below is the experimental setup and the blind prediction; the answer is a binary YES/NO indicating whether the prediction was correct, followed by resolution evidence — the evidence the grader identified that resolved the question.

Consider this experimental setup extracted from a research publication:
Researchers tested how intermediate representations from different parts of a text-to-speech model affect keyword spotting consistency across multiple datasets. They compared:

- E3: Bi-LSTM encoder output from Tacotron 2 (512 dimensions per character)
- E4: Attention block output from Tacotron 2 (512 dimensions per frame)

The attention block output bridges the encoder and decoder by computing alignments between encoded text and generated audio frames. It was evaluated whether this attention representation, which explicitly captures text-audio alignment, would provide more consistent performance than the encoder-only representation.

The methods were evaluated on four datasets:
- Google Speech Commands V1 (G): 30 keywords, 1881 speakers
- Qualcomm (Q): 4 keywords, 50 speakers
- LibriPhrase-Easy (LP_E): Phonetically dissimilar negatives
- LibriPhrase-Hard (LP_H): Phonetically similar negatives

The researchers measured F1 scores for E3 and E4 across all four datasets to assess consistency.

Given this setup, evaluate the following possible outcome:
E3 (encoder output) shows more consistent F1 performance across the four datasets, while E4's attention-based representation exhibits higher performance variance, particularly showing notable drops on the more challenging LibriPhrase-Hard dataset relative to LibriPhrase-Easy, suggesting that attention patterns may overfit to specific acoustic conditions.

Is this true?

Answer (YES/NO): NO